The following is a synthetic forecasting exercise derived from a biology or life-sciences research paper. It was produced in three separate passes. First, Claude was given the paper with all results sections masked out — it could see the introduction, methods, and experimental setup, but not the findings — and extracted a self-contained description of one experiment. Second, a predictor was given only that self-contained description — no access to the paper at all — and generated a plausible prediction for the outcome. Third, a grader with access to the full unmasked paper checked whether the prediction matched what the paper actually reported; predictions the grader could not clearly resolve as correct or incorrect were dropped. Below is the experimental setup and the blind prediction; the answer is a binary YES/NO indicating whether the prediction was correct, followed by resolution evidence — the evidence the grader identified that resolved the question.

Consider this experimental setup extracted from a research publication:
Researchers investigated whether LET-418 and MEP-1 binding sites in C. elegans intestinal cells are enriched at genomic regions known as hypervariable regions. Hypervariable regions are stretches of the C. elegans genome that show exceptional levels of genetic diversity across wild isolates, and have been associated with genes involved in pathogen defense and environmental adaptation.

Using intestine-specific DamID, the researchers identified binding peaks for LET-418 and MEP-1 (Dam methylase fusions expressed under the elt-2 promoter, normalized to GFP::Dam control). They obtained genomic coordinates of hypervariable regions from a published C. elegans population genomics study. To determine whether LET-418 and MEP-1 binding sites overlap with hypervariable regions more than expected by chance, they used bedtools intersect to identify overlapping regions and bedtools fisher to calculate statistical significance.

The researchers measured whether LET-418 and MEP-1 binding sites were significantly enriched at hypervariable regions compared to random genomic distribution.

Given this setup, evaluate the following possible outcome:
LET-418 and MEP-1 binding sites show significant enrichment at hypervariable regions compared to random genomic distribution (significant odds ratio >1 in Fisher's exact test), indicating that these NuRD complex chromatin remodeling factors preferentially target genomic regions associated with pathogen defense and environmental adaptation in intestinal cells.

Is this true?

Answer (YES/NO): NO